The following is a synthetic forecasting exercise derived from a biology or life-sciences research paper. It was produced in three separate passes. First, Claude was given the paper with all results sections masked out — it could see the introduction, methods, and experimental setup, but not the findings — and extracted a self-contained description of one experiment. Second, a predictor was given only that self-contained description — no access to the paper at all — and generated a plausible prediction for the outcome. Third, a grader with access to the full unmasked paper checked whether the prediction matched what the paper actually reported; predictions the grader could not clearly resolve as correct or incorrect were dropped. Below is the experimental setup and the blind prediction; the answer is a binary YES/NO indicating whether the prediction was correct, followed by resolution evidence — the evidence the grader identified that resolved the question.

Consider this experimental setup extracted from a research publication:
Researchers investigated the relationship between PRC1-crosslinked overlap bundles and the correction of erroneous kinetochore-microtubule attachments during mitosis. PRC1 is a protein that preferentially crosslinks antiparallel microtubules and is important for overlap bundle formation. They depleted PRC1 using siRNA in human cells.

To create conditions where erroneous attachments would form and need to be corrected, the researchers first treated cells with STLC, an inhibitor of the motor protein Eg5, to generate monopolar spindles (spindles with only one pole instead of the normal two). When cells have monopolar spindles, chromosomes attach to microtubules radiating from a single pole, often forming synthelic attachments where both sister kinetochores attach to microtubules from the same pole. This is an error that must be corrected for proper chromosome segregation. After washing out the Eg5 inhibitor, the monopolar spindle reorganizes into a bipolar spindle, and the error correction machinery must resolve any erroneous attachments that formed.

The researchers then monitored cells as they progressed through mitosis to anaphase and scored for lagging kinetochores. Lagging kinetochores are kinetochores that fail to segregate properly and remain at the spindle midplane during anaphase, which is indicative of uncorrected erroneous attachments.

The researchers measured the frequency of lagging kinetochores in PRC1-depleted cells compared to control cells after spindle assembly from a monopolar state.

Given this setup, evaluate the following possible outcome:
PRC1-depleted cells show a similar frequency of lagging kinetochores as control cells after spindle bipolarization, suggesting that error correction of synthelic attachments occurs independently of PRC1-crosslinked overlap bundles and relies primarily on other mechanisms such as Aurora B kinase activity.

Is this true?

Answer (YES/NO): NO